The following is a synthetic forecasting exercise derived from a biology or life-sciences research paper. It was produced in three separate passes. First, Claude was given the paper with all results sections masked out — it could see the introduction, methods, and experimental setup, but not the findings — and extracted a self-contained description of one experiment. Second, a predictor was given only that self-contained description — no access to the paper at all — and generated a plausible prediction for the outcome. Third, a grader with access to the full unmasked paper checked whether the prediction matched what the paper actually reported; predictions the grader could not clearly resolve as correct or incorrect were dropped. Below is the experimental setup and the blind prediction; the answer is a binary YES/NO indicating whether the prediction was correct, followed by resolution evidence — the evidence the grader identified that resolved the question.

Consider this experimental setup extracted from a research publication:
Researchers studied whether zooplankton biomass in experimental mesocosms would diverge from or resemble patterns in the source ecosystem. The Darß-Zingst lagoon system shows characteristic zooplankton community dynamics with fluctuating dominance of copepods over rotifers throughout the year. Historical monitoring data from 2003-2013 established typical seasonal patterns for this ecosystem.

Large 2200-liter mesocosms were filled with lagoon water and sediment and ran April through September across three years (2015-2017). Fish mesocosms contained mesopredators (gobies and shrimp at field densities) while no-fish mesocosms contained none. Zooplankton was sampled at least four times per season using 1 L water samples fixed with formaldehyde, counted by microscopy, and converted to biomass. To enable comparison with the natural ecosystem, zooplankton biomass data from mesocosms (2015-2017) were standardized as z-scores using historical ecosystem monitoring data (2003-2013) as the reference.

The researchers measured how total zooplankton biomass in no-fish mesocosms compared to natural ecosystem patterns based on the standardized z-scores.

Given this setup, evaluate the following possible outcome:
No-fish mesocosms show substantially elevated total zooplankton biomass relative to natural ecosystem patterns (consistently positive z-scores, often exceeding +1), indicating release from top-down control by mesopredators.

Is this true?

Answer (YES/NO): NO